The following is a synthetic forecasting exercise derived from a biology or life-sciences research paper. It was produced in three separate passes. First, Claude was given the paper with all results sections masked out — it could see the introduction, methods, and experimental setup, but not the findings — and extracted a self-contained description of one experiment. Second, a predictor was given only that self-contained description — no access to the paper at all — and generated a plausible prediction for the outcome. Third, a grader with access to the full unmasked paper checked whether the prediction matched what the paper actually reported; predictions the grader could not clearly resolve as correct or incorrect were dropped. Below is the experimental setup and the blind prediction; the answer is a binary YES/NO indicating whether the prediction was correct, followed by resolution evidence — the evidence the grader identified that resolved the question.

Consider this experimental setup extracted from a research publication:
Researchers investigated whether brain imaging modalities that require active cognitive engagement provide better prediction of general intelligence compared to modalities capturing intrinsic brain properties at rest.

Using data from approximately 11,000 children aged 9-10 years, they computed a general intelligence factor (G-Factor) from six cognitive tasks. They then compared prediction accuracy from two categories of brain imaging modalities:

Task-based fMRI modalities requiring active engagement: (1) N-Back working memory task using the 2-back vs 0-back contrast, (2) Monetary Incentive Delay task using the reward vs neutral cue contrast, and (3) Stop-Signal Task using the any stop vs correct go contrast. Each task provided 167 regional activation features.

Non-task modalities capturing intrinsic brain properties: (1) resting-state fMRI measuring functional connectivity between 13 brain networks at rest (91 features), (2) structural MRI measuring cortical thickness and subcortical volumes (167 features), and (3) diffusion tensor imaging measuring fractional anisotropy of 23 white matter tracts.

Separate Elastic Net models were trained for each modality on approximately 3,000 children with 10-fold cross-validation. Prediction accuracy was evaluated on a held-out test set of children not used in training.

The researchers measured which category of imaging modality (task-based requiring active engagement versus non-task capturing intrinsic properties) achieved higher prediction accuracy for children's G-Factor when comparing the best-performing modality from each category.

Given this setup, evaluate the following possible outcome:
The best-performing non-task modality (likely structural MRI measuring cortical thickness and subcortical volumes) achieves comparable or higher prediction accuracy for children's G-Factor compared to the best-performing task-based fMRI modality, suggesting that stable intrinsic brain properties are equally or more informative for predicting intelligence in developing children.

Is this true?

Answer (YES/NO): NO